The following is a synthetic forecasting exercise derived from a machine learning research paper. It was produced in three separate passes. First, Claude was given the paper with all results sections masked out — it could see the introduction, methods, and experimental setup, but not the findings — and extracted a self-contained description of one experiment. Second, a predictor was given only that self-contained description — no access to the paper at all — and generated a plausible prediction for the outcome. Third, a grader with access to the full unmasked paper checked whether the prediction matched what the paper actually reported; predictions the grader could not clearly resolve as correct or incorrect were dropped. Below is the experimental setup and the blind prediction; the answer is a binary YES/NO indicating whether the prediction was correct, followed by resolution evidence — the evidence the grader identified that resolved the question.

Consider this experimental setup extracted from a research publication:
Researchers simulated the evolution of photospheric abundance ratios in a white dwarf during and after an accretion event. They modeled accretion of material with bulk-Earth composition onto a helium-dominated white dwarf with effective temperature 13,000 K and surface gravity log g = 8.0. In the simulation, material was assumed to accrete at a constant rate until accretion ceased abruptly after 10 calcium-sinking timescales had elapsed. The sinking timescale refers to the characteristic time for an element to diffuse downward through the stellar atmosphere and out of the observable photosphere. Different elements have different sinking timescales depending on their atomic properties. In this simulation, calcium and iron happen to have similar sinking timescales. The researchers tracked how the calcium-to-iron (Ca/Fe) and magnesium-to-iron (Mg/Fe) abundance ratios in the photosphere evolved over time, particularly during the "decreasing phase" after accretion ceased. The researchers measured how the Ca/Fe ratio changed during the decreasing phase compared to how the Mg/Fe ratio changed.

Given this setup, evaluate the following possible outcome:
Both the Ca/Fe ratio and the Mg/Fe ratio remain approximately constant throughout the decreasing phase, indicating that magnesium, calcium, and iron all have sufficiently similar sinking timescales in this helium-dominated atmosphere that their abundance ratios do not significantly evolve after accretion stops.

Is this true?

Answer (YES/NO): NO